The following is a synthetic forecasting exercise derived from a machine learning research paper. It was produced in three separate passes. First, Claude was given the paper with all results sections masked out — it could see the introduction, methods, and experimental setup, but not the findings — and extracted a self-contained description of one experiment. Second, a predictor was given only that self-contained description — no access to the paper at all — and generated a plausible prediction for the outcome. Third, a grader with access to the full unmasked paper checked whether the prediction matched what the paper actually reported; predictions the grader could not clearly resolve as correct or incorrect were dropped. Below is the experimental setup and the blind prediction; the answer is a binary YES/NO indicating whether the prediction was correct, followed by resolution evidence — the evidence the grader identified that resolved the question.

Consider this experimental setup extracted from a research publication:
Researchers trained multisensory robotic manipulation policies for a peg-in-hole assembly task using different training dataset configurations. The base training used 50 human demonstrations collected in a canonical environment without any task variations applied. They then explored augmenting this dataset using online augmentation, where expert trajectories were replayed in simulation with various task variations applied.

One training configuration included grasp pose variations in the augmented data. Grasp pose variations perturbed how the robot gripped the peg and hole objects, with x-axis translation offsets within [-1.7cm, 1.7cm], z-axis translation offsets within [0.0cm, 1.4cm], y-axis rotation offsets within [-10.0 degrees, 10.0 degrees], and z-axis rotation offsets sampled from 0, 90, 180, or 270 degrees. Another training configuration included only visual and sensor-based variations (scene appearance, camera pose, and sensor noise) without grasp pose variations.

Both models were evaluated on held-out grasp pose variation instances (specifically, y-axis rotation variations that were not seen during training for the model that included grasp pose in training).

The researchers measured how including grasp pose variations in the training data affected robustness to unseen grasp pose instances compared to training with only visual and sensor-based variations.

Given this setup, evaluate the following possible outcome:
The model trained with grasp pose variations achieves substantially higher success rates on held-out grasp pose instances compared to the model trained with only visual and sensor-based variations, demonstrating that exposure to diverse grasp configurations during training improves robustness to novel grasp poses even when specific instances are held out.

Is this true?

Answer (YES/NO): YES